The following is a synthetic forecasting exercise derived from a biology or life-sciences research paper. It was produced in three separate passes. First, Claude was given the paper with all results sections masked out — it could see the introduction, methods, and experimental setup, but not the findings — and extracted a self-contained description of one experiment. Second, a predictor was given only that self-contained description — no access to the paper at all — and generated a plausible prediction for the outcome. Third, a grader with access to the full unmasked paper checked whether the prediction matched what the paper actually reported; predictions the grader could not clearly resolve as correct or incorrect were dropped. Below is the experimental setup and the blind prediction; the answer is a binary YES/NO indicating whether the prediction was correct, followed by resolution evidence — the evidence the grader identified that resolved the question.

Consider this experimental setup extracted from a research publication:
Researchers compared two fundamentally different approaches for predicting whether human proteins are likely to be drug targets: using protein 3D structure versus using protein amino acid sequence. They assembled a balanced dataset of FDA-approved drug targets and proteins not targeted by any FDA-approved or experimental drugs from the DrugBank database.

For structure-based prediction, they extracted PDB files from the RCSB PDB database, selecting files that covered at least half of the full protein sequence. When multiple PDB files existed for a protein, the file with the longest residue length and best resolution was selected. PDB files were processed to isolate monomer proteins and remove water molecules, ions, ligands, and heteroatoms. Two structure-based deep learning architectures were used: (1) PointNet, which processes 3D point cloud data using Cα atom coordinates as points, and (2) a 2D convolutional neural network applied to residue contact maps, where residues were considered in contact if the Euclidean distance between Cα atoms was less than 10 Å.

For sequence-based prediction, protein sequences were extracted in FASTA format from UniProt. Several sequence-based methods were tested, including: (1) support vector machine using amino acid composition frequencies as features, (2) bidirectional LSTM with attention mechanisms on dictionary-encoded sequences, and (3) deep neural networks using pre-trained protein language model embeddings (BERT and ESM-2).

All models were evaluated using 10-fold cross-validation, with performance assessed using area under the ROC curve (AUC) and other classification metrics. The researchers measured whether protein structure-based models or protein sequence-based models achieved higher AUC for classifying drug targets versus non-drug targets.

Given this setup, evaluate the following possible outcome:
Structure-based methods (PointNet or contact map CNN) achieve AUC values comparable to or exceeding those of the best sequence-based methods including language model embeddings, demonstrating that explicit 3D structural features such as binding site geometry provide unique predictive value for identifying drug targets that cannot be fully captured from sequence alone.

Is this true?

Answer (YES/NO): NO